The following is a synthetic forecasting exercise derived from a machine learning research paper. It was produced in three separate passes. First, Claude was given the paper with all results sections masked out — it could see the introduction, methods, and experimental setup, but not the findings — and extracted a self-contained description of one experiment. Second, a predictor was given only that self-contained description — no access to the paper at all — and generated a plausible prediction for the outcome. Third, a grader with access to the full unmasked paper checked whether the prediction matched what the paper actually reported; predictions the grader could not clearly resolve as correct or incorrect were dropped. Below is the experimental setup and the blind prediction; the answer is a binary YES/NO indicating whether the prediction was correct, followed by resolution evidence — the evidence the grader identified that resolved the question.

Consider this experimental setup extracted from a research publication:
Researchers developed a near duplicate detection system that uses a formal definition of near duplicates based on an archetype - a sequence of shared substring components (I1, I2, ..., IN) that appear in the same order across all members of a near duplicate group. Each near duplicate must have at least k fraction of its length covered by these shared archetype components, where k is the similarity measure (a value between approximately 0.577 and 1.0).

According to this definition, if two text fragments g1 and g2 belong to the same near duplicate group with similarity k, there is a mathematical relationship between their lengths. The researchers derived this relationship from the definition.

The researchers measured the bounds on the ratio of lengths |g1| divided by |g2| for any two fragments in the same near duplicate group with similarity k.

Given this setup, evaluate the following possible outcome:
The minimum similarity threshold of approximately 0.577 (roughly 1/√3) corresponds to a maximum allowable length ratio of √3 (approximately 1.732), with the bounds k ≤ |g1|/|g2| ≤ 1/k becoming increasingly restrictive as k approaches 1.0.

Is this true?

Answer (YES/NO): YES